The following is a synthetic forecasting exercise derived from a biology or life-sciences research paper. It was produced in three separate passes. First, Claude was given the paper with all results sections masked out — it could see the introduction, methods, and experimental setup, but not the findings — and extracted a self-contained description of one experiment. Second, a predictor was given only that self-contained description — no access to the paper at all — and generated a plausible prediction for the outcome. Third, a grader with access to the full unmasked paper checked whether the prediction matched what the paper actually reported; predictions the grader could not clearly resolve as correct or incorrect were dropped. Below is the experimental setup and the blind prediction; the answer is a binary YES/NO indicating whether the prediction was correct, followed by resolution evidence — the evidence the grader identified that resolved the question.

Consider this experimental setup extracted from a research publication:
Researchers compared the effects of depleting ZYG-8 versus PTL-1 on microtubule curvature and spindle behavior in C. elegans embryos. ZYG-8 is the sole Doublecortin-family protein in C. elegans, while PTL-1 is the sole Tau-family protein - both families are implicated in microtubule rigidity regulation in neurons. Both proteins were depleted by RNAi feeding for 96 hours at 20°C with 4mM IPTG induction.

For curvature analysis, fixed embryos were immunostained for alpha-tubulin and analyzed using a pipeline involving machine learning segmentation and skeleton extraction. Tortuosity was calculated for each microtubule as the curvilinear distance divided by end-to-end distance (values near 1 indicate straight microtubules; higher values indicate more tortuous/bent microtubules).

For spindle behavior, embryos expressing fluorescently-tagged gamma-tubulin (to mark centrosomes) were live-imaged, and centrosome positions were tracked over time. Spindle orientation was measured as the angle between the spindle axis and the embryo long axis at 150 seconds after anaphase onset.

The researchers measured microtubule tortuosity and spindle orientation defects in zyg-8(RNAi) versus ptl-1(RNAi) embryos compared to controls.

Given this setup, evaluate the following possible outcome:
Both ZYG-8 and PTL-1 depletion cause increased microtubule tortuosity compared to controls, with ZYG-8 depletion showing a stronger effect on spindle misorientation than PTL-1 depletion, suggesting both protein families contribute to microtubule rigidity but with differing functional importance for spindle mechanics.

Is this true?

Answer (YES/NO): NO